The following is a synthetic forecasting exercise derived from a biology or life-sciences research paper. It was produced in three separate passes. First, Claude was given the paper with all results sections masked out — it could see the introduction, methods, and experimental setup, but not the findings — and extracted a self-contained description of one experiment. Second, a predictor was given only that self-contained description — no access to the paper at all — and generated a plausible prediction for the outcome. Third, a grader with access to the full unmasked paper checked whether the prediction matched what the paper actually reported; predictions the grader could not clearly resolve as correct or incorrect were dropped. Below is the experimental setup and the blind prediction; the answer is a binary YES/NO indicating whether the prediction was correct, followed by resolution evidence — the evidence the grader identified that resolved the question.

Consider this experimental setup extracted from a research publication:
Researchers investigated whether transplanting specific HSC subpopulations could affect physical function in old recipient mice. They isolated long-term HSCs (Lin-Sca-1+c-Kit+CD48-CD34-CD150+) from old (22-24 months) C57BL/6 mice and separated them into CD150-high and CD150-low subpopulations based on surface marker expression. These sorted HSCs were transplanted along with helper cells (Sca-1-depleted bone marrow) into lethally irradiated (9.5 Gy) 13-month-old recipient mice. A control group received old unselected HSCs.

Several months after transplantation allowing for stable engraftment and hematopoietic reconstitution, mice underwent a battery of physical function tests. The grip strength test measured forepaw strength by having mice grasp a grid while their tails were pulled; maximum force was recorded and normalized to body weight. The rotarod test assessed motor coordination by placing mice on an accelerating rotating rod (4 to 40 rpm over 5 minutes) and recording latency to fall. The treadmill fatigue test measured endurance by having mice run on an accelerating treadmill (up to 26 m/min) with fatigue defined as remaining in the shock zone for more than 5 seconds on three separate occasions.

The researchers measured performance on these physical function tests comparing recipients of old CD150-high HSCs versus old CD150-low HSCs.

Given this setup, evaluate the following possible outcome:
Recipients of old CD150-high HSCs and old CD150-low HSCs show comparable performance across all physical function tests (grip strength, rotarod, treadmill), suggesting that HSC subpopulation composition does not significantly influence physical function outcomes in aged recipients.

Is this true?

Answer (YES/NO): NO